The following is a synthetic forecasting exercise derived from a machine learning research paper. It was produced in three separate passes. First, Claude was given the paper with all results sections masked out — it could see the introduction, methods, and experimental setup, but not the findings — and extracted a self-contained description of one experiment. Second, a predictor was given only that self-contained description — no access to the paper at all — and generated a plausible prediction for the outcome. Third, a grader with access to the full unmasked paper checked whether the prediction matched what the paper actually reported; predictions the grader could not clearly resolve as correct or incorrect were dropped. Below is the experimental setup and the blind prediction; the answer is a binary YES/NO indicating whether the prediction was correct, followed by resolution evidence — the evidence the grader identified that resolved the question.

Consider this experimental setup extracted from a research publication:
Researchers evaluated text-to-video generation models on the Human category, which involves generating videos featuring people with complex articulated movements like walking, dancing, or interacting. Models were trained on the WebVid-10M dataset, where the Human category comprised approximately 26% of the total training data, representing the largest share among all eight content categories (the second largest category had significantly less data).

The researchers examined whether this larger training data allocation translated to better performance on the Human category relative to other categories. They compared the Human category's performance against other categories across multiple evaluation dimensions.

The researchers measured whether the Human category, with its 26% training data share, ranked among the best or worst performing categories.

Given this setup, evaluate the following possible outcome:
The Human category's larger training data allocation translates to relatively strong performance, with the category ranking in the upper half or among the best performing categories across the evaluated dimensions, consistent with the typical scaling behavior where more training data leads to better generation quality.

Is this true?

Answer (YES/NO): NO